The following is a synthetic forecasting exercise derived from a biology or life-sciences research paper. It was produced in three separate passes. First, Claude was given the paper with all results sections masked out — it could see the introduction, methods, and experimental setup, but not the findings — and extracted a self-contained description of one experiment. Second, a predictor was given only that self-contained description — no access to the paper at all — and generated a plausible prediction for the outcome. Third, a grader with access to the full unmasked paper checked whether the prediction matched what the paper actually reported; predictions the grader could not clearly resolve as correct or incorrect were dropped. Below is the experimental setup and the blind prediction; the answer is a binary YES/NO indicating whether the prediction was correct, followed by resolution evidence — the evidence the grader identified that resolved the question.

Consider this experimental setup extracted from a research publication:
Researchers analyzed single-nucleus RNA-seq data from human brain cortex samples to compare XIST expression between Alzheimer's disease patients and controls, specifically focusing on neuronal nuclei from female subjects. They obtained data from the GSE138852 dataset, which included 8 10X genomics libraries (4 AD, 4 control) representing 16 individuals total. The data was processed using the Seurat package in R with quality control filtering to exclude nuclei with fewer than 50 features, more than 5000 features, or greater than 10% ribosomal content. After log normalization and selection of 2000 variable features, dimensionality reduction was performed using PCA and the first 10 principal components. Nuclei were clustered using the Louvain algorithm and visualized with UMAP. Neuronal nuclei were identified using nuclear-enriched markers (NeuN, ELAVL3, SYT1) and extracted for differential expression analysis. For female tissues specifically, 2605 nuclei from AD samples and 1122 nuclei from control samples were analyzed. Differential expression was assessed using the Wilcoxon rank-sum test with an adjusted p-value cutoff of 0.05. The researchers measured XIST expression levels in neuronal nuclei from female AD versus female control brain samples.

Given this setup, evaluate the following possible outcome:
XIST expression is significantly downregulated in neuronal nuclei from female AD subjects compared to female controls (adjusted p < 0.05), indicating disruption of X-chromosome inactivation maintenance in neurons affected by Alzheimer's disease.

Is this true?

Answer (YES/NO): NO